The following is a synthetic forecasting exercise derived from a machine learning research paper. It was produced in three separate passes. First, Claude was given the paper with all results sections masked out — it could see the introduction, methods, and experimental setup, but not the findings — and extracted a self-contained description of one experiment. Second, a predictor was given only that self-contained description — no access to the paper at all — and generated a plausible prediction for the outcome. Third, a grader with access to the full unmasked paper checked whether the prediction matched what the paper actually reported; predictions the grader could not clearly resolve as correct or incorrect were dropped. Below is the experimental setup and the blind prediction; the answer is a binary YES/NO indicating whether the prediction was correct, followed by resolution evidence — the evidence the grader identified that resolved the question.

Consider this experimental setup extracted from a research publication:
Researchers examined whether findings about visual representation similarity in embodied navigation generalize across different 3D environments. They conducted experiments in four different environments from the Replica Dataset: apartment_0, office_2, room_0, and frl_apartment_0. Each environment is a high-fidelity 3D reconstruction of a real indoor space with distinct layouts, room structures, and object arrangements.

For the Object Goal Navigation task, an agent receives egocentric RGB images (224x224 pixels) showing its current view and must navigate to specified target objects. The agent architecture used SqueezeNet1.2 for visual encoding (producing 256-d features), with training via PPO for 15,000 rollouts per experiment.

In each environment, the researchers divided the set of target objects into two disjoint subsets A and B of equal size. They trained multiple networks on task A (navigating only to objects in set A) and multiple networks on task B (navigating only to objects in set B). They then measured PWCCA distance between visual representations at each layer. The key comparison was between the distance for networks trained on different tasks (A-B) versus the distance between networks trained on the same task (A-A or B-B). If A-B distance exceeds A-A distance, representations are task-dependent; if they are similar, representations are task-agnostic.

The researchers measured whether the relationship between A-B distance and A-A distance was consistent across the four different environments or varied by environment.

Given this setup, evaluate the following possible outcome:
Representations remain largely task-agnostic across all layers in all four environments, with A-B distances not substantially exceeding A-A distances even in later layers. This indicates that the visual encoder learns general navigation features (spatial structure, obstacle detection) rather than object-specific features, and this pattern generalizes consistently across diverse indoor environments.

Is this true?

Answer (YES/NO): YES